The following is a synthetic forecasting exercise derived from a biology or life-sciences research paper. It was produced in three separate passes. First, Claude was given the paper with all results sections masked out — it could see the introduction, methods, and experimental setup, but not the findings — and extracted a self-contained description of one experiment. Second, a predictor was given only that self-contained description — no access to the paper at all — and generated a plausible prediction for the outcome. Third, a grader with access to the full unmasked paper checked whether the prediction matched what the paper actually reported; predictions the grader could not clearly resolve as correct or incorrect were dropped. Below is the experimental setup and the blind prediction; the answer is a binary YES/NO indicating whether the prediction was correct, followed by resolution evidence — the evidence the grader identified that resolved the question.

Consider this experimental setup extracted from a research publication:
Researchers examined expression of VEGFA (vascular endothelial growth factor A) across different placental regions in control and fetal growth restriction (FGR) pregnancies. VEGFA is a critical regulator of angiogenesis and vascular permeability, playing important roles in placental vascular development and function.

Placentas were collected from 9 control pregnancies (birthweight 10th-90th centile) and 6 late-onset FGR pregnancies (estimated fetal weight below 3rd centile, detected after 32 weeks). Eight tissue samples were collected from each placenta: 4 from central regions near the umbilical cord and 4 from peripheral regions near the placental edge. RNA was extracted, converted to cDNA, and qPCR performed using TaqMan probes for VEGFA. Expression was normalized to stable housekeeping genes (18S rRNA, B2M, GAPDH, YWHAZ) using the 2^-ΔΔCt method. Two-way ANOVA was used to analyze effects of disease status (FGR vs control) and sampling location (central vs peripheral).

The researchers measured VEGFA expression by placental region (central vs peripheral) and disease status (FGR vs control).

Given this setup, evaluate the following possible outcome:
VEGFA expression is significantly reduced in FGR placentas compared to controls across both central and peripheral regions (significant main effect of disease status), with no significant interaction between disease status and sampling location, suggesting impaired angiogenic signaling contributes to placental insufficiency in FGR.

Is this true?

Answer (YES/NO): NO